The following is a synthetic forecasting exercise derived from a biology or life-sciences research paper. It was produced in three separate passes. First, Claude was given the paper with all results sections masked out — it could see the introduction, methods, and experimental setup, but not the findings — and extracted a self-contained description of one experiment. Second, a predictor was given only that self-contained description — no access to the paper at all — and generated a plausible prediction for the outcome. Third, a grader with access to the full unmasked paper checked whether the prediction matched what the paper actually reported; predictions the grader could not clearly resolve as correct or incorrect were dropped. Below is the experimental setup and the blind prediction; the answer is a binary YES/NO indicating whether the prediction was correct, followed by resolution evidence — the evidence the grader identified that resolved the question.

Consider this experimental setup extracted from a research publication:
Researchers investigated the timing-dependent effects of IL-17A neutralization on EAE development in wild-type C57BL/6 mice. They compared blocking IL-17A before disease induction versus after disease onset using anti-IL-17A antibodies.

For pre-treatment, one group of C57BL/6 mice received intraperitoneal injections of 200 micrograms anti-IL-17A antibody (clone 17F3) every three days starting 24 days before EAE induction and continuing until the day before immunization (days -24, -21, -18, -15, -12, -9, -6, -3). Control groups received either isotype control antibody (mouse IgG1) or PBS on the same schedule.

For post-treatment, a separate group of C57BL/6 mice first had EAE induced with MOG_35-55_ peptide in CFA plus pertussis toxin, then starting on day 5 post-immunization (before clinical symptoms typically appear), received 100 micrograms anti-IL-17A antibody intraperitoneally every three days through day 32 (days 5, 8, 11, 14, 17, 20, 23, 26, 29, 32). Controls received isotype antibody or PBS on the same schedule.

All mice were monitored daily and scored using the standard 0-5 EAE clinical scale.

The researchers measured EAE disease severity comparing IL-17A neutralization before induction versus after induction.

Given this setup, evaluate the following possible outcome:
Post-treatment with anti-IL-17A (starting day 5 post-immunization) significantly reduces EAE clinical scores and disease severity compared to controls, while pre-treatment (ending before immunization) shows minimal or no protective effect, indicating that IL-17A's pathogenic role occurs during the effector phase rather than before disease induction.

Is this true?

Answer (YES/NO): NO